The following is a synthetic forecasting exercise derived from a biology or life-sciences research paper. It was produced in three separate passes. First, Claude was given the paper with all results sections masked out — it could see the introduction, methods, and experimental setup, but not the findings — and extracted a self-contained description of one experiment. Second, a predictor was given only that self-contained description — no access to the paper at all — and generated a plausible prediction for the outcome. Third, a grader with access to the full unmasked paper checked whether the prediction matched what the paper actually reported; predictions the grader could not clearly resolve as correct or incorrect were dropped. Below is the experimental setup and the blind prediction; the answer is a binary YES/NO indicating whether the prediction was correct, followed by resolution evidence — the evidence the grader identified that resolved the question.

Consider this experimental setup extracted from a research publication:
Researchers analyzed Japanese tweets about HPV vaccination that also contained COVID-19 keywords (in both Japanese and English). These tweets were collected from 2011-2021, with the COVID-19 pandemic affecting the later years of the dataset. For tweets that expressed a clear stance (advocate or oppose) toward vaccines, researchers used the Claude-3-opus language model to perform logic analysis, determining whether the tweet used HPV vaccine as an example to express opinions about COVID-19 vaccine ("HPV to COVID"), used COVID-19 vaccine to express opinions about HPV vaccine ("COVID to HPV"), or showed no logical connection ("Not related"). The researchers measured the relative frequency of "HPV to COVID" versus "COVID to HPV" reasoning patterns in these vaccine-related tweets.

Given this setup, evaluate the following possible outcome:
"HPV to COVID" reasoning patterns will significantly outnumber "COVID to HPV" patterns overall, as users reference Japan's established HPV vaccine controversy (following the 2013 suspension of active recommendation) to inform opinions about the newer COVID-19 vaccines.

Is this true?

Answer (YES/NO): YES